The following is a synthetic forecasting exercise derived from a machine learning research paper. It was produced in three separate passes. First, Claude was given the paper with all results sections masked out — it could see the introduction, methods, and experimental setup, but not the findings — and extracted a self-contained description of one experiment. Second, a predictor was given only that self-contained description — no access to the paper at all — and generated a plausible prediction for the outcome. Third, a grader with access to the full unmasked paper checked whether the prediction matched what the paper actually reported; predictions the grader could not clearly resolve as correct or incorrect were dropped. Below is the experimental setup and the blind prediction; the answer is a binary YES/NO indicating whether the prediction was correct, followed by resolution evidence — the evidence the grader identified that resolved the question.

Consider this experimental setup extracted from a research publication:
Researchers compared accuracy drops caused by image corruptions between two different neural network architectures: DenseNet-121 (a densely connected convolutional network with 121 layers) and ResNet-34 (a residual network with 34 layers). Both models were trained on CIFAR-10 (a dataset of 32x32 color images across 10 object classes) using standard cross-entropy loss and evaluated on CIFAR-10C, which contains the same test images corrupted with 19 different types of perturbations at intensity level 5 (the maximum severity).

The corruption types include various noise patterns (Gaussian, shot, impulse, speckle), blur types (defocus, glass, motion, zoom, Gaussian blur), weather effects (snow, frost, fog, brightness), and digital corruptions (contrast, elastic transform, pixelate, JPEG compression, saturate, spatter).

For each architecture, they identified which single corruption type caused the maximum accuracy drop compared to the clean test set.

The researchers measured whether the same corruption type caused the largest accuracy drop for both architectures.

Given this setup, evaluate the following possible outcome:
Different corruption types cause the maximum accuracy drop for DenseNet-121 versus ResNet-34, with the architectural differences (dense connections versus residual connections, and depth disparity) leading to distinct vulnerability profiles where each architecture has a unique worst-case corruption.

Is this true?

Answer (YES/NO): YES